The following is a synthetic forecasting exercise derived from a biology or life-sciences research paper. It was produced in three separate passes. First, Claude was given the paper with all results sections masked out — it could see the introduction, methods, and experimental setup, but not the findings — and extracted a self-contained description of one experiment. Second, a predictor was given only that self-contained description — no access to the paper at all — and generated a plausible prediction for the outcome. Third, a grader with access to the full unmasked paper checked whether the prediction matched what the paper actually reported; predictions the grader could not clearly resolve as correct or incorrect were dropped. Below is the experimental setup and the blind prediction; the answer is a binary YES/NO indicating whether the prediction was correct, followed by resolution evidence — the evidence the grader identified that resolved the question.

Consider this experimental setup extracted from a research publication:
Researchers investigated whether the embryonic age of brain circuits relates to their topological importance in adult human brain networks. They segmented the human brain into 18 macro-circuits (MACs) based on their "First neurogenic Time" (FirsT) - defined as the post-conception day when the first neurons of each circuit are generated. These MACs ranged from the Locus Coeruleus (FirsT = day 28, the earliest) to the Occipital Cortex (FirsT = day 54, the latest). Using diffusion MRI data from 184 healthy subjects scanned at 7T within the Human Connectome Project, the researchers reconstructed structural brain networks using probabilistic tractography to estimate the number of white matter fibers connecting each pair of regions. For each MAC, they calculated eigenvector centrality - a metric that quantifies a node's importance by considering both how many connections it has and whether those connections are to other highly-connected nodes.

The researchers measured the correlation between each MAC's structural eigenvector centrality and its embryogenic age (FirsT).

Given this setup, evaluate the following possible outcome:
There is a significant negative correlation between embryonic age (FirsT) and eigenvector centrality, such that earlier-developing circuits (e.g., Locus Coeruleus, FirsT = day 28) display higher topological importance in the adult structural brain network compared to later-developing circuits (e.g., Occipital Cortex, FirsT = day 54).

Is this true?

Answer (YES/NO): YES